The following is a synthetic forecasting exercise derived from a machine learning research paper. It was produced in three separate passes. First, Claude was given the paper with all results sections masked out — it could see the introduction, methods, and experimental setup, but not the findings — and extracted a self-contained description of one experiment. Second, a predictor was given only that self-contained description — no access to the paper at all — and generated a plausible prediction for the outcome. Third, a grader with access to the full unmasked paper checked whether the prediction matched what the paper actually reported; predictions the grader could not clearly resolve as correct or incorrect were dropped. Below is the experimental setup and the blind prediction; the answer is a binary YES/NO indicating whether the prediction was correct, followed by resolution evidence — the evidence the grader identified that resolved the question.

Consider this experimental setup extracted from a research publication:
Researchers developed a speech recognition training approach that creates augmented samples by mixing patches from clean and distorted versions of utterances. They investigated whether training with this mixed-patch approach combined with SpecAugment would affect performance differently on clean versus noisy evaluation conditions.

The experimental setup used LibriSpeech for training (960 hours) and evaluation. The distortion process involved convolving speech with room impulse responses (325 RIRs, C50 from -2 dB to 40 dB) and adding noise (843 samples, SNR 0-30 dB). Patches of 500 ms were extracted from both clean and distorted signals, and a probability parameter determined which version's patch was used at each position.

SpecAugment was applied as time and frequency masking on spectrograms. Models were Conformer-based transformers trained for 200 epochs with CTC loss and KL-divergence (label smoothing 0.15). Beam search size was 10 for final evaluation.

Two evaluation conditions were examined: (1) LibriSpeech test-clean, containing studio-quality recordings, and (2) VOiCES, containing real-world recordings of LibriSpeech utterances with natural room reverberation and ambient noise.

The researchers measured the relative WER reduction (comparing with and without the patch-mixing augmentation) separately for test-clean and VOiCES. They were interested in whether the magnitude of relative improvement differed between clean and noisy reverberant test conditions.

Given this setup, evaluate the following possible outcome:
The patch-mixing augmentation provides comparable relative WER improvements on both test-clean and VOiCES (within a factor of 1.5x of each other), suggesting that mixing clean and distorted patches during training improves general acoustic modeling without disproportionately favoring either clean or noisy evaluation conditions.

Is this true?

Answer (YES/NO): NO